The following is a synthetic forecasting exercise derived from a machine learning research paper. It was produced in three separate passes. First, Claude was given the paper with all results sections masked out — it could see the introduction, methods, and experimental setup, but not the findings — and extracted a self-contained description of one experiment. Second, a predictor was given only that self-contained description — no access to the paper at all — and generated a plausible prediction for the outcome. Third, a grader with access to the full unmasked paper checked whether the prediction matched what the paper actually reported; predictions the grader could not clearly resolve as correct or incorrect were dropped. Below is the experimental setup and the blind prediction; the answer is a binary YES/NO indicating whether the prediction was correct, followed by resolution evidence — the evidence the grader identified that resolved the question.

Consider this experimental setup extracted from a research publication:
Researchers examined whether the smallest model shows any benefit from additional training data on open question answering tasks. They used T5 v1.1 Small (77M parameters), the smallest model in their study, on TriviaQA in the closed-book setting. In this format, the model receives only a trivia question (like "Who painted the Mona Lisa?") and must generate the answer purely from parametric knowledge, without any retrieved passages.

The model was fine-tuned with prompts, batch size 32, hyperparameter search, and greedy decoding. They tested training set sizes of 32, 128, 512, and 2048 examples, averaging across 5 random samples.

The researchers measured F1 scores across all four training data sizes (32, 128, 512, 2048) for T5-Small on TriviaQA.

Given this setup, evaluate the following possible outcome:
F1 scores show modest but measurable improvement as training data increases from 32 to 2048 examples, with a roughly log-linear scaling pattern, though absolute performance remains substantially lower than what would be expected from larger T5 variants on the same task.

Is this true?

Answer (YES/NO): NO